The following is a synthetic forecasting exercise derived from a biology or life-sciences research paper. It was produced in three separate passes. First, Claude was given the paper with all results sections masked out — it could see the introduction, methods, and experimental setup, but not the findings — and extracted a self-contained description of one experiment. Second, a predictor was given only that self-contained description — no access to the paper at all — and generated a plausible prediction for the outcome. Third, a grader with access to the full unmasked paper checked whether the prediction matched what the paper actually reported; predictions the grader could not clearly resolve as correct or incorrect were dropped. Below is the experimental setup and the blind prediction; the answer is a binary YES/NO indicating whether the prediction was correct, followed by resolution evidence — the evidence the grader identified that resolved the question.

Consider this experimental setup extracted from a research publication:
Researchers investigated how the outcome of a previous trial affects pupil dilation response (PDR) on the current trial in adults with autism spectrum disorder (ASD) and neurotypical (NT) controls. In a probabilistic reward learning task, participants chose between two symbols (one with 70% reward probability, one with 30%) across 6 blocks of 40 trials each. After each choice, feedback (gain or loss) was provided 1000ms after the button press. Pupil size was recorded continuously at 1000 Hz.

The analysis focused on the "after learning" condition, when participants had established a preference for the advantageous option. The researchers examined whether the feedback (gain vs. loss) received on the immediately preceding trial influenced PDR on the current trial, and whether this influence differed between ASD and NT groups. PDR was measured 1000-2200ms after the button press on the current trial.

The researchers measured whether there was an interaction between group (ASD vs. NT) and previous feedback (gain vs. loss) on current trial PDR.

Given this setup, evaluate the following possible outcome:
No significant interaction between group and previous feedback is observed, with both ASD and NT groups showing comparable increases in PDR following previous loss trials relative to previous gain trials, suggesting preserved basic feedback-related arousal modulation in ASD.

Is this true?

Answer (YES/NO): NO